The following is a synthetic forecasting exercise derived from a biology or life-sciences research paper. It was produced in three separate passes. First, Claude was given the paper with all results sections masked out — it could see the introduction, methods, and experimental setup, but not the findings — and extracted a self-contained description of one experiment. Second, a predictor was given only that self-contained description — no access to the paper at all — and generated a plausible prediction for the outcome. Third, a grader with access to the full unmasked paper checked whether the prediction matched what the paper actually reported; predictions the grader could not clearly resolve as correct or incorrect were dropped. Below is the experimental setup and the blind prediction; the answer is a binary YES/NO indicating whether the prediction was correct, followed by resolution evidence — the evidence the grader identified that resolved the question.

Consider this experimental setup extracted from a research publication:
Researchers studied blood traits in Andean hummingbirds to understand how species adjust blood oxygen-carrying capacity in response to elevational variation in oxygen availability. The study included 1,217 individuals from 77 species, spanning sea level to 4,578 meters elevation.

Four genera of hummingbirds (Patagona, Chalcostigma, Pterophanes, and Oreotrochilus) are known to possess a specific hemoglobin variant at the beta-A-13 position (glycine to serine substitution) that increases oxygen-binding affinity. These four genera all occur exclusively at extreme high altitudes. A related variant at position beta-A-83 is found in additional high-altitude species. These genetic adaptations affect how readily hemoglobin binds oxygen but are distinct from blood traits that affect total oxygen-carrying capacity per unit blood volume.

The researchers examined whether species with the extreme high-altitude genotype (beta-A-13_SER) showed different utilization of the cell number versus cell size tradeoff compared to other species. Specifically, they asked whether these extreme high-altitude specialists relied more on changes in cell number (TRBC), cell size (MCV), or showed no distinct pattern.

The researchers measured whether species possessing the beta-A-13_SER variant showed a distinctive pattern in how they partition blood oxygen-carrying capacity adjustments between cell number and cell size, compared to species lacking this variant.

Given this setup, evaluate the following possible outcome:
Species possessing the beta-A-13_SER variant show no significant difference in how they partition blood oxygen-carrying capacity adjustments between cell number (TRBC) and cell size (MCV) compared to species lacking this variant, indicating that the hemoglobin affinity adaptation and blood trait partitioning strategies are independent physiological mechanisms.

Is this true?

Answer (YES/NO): YES